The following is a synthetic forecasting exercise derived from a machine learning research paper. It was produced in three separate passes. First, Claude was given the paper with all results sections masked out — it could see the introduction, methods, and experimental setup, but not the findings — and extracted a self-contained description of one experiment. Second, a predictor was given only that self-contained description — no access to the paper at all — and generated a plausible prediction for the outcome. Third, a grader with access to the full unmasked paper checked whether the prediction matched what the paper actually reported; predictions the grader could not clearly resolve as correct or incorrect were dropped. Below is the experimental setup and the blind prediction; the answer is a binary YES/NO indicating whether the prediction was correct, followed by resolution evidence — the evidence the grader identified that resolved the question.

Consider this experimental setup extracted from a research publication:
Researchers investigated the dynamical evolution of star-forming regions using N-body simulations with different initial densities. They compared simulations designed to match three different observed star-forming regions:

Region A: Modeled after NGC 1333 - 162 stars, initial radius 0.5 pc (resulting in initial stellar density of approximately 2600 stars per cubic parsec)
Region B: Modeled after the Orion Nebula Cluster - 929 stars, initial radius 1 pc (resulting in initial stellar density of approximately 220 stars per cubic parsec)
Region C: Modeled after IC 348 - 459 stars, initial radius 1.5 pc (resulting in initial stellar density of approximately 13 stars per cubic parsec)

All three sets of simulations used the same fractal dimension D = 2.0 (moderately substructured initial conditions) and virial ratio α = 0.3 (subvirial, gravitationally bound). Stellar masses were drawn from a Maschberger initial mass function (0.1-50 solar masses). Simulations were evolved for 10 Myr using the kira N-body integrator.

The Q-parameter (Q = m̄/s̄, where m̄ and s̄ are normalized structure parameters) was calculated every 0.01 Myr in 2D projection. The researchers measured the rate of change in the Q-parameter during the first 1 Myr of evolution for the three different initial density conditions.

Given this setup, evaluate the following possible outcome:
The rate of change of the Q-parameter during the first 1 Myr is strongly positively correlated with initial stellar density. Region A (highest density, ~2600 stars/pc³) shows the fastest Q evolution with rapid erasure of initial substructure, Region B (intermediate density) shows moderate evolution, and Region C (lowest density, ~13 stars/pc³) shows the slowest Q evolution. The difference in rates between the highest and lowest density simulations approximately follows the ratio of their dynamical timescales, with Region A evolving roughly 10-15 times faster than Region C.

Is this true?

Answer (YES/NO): NO